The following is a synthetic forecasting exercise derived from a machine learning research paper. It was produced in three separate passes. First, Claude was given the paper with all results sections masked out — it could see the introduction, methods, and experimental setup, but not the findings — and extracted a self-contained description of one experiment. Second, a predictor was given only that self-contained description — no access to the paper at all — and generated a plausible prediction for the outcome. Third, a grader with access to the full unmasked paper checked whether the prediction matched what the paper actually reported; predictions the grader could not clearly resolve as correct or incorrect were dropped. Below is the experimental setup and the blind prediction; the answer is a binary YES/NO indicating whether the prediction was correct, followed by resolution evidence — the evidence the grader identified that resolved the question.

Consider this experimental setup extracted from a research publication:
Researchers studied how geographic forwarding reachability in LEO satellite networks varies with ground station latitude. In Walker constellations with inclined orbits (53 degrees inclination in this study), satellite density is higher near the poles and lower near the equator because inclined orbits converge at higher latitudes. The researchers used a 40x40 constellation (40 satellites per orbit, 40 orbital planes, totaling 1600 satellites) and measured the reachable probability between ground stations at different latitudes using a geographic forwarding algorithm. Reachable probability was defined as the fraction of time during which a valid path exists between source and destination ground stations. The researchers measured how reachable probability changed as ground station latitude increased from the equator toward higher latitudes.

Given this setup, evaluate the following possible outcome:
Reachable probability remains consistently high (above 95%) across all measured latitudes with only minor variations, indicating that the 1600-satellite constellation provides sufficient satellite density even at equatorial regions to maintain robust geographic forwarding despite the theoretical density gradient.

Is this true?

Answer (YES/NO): YES